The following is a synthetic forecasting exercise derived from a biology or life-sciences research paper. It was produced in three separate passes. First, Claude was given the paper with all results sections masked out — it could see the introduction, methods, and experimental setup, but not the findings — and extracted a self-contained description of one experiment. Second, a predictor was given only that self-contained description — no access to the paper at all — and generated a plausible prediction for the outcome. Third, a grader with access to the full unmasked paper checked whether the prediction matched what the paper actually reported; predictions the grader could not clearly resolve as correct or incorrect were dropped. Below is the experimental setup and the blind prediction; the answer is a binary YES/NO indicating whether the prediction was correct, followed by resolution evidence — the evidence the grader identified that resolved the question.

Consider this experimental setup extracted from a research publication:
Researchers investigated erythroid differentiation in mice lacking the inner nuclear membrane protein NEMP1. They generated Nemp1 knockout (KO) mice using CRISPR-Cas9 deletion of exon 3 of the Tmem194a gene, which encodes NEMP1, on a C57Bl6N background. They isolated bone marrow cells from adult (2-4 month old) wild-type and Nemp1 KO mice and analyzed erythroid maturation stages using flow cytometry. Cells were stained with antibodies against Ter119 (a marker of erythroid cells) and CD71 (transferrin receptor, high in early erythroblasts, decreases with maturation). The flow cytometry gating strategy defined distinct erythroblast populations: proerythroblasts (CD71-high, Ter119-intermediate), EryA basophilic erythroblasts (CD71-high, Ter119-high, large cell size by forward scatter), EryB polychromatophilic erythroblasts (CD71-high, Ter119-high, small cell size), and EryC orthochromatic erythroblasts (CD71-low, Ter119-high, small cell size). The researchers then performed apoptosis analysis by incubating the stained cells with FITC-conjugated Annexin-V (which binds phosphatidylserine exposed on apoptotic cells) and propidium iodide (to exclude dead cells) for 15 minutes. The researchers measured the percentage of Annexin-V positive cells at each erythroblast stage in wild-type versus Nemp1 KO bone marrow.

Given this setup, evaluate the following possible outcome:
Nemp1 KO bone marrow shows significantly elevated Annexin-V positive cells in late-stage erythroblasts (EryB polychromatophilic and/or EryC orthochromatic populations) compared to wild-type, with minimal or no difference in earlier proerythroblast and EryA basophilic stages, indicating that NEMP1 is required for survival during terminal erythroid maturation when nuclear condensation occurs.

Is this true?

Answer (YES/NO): YES